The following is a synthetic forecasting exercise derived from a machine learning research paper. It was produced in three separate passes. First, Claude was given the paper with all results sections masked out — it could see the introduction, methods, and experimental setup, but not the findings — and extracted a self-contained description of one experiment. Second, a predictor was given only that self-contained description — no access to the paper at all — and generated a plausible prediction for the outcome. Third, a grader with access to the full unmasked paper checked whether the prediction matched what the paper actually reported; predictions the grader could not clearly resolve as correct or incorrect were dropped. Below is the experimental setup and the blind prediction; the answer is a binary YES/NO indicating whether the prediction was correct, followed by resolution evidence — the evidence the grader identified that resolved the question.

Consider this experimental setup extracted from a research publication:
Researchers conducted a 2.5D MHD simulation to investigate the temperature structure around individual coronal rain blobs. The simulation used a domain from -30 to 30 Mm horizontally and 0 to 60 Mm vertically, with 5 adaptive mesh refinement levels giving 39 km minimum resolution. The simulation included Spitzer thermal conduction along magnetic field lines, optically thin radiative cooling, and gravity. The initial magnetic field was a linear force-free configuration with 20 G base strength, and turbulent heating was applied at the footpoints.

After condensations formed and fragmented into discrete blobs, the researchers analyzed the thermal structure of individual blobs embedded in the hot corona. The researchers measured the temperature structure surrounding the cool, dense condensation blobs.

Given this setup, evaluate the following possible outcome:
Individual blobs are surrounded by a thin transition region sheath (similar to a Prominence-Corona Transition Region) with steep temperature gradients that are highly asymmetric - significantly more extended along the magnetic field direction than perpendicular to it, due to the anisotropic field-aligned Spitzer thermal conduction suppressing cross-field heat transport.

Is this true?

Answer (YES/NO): NO